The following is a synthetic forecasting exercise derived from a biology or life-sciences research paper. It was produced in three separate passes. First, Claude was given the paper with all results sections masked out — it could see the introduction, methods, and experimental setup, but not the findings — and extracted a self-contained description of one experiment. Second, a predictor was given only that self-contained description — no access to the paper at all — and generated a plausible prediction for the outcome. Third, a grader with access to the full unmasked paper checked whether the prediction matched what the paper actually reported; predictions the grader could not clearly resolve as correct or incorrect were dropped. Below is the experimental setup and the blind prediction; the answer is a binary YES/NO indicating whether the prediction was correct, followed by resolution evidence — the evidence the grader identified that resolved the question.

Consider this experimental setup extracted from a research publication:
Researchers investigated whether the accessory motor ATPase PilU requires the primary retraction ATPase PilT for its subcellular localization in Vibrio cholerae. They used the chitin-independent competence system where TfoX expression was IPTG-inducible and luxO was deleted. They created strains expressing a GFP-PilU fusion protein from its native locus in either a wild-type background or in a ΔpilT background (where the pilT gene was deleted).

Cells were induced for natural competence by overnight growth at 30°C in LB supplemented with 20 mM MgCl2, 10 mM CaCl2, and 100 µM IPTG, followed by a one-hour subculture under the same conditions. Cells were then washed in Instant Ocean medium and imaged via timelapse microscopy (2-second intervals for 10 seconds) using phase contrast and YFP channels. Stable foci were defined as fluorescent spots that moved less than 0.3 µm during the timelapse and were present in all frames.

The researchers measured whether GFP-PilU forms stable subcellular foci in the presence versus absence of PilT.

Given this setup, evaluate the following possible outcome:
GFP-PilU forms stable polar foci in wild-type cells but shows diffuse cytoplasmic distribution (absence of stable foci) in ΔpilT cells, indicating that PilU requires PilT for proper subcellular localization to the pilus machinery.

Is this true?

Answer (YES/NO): YES